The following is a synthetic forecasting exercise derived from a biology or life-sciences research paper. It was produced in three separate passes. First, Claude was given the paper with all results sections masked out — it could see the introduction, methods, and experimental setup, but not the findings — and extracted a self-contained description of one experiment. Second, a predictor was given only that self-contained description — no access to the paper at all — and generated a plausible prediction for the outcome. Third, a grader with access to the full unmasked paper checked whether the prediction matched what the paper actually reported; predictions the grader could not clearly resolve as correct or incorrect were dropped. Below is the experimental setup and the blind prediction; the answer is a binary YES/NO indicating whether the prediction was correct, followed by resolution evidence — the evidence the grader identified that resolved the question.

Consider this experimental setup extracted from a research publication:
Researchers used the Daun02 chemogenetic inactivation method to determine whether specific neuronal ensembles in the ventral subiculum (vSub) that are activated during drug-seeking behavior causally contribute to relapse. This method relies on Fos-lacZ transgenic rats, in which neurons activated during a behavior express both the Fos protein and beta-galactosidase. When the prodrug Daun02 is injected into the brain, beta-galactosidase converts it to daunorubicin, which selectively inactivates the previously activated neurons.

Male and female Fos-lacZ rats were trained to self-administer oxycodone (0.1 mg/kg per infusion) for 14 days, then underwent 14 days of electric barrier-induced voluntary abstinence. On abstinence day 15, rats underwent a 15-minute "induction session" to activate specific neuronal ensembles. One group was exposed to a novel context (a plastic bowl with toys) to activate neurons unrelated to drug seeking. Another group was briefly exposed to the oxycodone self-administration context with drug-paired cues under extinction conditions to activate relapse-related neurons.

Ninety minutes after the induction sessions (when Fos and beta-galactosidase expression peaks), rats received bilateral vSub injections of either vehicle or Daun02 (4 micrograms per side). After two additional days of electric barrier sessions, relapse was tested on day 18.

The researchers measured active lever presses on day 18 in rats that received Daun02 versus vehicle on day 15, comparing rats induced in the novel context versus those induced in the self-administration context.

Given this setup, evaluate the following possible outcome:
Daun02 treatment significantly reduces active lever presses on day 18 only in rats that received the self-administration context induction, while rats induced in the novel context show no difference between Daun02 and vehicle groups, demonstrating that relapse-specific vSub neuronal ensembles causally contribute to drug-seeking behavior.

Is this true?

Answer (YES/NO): YES